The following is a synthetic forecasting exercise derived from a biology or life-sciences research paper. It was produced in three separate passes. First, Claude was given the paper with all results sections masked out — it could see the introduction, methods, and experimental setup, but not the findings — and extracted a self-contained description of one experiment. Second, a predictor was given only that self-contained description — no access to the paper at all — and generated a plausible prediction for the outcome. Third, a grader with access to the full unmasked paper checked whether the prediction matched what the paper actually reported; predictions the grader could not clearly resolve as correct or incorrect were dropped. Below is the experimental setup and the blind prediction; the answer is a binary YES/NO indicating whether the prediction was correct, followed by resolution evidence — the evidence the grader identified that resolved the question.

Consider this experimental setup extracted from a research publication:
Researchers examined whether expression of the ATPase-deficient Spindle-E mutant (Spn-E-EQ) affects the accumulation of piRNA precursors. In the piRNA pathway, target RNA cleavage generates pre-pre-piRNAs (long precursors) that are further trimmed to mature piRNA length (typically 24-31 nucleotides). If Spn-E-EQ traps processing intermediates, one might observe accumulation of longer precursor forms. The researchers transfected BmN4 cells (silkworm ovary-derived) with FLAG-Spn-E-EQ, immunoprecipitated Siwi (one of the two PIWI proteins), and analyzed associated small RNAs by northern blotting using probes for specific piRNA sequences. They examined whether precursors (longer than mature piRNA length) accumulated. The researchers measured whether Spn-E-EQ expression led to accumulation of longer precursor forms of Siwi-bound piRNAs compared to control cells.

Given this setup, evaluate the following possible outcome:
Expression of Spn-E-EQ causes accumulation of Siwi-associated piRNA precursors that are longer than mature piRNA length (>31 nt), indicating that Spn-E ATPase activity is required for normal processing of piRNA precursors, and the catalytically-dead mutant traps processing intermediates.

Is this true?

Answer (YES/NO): YES